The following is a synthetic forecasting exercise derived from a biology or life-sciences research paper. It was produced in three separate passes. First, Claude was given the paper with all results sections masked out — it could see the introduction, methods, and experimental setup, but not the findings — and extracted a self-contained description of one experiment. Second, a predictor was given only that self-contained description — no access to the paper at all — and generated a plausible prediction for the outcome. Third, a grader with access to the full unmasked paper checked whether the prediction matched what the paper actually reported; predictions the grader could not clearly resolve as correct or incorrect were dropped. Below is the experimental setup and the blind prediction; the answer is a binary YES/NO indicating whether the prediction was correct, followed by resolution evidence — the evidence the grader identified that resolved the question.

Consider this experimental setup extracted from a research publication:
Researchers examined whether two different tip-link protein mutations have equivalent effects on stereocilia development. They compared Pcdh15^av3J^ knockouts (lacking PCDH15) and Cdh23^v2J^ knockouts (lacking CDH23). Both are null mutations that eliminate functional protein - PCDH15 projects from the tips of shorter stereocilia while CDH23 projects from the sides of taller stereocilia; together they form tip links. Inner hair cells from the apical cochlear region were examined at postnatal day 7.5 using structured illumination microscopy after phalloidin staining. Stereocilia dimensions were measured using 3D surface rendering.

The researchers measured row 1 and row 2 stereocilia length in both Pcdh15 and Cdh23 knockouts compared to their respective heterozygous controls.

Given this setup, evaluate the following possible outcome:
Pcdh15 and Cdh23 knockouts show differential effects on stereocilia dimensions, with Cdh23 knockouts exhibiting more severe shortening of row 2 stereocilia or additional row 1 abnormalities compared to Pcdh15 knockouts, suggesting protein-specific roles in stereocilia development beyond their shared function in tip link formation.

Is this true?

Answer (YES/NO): NO